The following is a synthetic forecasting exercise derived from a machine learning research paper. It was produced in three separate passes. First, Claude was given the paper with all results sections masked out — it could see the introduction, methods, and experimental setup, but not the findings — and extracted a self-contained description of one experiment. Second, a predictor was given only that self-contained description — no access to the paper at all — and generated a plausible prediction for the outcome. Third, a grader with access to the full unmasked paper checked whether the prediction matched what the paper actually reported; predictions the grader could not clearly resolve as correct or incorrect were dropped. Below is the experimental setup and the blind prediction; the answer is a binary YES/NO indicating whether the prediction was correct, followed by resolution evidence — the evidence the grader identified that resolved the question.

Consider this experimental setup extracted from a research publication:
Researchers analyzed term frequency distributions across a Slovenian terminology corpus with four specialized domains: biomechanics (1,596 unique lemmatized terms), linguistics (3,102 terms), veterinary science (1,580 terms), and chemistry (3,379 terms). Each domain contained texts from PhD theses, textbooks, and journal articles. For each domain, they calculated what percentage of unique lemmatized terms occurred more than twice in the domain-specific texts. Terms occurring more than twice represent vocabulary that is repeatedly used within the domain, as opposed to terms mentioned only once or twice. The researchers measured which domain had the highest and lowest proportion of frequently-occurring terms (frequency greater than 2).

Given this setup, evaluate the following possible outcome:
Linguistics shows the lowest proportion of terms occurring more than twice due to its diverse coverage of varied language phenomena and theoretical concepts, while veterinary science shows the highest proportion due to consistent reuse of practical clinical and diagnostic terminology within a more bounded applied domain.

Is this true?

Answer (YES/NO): YES